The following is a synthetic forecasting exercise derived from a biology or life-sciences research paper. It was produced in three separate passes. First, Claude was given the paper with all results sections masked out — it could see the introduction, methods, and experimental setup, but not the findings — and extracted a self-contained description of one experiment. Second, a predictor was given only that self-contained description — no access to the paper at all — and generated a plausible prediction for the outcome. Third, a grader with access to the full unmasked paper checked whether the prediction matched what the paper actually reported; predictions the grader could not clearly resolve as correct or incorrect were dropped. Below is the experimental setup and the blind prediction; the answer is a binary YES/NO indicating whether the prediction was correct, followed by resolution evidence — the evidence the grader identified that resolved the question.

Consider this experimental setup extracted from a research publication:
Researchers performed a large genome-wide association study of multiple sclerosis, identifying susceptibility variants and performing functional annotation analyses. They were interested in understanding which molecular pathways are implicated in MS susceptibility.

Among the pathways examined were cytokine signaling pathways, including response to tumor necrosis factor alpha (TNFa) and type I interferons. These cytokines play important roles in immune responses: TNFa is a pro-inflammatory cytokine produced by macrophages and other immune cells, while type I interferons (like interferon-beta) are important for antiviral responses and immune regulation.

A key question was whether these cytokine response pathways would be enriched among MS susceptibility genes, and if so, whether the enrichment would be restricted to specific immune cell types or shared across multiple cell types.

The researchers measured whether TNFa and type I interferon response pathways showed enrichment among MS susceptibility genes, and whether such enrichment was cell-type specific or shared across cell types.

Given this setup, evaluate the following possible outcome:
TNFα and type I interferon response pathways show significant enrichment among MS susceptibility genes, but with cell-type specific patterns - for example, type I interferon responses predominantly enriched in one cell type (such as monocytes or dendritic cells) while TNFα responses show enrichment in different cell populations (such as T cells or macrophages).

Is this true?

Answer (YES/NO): NO